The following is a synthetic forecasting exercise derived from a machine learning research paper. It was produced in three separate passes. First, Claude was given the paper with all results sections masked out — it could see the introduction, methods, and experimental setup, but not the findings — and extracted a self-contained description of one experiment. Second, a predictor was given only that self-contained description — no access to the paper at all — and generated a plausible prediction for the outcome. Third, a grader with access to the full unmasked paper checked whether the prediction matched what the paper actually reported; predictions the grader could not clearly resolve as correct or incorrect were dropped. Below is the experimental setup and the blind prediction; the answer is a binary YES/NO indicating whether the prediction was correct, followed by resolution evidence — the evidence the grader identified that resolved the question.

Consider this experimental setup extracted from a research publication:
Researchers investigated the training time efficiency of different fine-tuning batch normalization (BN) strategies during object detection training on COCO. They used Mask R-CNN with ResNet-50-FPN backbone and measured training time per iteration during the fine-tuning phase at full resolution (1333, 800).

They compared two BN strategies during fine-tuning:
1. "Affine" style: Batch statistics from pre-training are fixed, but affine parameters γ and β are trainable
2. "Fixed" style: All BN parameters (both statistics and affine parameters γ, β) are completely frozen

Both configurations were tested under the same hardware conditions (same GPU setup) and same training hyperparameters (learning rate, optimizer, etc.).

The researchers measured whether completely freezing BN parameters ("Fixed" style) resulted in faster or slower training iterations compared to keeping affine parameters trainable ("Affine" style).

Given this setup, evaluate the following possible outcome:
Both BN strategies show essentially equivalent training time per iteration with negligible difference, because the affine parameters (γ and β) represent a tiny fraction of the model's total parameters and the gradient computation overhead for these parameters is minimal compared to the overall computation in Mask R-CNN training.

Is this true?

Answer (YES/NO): NO